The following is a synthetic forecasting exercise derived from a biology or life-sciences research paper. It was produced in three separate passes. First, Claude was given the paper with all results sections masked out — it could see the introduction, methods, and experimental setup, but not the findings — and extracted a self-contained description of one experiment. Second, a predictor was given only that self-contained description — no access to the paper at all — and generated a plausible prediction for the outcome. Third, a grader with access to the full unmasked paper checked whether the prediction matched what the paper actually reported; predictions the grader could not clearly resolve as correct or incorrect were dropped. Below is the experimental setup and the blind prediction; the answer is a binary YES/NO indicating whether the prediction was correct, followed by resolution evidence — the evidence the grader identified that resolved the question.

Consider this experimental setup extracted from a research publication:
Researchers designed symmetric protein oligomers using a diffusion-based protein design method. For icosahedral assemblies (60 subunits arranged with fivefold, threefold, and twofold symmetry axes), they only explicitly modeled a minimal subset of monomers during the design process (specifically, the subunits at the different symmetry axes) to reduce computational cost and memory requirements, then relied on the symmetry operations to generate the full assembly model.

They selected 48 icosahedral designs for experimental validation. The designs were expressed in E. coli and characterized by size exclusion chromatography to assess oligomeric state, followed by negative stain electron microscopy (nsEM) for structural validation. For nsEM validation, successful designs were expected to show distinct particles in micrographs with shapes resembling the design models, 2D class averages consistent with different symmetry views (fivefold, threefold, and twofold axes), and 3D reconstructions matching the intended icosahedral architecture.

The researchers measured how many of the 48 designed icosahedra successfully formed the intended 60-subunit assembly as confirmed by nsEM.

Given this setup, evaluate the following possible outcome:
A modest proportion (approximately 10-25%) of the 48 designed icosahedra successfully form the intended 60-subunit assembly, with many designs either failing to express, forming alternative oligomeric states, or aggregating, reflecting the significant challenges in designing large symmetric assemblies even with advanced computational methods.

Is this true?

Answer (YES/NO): NO